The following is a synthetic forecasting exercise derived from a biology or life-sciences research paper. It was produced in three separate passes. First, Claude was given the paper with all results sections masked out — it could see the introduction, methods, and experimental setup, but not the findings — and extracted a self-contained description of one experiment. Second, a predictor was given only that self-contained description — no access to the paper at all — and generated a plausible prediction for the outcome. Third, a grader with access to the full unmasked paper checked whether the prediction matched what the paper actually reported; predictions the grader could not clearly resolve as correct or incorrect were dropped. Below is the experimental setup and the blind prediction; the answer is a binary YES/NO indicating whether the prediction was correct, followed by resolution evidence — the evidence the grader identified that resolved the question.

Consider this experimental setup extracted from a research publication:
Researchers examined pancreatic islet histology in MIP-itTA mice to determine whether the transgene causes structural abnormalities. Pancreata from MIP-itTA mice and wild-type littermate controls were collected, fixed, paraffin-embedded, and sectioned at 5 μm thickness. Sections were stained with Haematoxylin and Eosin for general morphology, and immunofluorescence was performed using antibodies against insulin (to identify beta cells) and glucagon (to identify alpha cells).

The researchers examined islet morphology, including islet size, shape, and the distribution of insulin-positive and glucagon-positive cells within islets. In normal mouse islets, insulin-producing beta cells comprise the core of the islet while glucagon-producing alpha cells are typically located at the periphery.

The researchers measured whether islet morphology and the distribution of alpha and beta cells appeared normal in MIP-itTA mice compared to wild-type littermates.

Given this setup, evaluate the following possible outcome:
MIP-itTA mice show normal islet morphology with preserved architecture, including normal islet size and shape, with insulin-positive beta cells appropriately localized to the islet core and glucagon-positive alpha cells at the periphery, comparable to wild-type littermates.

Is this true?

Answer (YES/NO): NO